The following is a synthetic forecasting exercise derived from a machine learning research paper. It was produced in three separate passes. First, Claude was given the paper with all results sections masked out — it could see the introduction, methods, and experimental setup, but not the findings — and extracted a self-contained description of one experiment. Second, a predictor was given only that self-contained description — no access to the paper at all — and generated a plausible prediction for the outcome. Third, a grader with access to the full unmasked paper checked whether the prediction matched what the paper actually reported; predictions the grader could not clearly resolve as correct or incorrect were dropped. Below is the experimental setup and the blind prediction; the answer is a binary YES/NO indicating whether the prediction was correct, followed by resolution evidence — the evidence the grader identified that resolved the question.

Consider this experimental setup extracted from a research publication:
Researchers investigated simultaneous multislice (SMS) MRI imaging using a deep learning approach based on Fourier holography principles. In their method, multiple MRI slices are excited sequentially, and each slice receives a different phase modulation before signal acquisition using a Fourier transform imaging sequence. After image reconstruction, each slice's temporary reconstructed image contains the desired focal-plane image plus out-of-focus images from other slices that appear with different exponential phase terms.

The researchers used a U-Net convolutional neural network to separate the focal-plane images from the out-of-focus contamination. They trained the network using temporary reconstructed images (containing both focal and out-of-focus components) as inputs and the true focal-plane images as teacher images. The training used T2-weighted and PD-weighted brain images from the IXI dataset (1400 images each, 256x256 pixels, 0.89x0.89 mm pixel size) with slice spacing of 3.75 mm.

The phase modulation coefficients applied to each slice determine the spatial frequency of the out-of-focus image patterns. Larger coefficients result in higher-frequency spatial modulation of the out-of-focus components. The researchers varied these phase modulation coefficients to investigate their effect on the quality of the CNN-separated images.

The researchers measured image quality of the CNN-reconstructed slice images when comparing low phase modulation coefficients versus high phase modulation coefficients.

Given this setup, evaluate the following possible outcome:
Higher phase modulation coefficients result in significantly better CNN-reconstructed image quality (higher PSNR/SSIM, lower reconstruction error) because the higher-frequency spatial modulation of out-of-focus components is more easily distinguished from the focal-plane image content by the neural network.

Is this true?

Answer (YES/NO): YES